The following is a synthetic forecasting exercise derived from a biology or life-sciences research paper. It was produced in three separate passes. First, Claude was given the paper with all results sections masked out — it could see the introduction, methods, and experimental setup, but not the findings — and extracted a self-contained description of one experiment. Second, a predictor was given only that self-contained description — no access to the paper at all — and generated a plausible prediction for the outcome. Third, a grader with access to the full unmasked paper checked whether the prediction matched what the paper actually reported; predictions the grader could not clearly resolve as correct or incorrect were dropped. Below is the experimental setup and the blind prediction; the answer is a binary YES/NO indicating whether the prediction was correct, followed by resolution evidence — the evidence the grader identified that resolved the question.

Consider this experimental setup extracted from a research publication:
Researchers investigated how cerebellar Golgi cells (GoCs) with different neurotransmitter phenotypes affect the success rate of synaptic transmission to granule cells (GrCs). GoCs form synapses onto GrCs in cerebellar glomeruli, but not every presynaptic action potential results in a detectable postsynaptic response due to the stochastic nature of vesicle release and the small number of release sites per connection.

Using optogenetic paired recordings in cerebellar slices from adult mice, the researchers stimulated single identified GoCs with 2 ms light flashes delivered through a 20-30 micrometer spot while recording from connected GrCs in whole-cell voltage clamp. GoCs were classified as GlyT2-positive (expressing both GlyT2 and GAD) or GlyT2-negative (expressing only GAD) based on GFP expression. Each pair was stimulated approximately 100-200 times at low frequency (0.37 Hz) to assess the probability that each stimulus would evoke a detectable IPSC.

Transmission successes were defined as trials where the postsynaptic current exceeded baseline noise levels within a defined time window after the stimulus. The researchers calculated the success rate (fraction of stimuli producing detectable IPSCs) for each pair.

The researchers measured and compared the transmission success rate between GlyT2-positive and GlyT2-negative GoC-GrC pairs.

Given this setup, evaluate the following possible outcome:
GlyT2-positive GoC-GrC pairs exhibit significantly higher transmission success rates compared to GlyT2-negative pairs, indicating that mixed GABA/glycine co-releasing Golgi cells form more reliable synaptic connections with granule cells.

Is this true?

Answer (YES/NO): NO